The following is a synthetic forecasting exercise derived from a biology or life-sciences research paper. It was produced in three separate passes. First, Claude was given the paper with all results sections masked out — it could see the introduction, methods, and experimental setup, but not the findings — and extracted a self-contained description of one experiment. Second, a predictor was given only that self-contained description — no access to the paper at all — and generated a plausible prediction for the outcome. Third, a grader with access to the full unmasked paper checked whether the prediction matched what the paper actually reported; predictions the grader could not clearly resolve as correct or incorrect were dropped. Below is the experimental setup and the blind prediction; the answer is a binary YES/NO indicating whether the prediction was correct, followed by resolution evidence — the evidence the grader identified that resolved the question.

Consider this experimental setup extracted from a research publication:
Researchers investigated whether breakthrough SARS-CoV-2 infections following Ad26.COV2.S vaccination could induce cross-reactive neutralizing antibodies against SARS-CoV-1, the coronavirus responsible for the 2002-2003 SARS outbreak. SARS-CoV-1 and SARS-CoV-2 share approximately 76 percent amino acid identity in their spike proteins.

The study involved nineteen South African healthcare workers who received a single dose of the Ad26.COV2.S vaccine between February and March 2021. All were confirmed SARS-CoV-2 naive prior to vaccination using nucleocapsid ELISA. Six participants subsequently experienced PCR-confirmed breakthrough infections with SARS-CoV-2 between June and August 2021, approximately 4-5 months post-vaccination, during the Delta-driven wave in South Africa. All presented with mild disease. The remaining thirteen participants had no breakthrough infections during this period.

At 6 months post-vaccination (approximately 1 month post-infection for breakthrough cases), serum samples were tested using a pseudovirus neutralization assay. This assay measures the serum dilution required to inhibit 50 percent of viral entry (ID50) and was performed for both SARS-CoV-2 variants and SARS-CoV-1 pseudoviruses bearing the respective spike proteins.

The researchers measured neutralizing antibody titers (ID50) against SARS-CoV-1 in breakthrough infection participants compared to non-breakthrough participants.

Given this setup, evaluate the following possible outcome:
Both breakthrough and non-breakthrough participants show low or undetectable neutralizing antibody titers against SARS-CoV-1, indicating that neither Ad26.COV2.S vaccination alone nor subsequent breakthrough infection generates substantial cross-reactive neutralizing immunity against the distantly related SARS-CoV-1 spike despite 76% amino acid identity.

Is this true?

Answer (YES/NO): NO